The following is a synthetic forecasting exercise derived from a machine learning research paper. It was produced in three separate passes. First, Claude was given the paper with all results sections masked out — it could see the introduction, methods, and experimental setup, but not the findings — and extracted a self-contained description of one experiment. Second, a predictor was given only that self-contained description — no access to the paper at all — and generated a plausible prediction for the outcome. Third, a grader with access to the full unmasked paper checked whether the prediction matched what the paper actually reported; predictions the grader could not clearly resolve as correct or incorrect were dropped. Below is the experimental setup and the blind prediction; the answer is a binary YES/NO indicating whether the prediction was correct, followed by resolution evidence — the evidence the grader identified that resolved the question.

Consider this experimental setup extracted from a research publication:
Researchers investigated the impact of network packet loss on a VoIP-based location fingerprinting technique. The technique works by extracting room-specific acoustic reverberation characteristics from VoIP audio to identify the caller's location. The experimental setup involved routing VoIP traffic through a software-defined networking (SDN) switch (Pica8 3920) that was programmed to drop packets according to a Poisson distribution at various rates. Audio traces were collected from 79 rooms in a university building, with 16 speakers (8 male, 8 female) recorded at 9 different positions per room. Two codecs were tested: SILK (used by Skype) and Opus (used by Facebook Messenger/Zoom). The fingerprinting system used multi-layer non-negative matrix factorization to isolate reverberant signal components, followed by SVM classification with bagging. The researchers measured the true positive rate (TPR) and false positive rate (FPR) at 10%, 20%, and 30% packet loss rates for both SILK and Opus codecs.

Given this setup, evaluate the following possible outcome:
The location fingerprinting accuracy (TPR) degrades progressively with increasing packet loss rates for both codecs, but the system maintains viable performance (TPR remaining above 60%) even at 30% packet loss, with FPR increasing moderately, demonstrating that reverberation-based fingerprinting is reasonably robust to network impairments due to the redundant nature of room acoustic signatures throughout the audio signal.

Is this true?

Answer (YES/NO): NO